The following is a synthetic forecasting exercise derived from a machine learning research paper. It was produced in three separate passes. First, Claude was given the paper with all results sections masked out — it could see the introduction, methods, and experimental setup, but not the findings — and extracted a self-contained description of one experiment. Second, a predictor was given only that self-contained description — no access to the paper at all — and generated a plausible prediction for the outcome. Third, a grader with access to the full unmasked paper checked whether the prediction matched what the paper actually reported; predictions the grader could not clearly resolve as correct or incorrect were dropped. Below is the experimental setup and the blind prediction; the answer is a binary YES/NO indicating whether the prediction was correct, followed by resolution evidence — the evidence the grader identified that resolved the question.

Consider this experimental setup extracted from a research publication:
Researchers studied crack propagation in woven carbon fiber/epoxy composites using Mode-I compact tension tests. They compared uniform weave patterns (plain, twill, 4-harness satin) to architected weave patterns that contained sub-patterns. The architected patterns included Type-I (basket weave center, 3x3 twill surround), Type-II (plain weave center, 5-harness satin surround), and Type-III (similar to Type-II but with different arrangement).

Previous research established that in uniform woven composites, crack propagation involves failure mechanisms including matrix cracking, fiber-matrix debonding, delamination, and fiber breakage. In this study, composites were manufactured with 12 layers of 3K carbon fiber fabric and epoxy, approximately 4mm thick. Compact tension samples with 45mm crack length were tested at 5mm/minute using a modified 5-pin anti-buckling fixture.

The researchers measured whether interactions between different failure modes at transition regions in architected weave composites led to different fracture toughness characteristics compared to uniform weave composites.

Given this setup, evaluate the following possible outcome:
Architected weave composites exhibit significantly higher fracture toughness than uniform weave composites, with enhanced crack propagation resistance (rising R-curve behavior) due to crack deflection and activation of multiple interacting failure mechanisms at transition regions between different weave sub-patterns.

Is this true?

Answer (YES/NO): NO